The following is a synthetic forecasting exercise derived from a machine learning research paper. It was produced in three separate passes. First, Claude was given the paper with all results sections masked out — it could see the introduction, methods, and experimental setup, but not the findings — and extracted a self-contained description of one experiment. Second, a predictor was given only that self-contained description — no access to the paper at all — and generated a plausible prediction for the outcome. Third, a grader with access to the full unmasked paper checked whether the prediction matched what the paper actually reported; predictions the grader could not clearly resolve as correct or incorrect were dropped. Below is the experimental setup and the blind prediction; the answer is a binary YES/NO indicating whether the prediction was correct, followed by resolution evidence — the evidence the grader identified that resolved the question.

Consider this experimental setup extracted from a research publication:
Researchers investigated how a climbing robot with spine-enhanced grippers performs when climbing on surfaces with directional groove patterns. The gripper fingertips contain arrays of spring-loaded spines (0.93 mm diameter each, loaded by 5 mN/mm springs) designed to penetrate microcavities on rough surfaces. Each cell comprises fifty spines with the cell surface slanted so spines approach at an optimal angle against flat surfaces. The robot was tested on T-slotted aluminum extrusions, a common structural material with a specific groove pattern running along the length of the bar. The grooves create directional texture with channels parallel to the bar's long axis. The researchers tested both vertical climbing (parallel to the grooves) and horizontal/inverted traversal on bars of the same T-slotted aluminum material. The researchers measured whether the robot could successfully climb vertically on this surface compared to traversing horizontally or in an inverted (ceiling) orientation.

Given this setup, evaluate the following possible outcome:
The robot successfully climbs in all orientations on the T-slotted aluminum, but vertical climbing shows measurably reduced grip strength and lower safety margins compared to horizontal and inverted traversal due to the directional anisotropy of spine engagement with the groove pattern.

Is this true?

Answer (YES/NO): NO